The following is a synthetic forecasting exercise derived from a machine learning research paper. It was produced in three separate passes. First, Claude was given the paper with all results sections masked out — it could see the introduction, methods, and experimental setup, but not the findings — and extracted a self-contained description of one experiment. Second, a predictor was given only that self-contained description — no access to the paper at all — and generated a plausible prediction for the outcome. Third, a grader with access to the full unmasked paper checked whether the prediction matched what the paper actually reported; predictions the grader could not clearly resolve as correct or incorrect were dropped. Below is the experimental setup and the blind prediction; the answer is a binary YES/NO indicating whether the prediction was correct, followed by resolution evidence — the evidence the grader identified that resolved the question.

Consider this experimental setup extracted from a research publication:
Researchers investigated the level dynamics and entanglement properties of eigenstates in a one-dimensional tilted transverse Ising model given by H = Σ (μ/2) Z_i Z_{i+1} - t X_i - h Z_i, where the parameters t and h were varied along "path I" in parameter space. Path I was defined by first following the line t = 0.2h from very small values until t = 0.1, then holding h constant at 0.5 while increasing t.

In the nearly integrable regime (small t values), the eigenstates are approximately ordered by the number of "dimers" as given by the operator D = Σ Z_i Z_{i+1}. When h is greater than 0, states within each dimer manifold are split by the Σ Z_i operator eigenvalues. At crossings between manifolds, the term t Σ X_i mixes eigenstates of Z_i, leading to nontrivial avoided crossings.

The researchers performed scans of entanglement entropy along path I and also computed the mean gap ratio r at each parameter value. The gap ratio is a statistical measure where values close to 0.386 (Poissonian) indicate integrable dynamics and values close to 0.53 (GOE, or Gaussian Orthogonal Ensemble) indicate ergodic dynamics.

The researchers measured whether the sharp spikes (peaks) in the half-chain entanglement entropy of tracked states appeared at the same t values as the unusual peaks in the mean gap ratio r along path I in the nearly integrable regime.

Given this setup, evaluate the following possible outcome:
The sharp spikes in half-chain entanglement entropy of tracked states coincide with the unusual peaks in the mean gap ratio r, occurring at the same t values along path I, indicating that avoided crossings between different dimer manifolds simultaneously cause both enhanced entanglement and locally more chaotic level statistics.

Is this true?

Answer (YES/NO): YES